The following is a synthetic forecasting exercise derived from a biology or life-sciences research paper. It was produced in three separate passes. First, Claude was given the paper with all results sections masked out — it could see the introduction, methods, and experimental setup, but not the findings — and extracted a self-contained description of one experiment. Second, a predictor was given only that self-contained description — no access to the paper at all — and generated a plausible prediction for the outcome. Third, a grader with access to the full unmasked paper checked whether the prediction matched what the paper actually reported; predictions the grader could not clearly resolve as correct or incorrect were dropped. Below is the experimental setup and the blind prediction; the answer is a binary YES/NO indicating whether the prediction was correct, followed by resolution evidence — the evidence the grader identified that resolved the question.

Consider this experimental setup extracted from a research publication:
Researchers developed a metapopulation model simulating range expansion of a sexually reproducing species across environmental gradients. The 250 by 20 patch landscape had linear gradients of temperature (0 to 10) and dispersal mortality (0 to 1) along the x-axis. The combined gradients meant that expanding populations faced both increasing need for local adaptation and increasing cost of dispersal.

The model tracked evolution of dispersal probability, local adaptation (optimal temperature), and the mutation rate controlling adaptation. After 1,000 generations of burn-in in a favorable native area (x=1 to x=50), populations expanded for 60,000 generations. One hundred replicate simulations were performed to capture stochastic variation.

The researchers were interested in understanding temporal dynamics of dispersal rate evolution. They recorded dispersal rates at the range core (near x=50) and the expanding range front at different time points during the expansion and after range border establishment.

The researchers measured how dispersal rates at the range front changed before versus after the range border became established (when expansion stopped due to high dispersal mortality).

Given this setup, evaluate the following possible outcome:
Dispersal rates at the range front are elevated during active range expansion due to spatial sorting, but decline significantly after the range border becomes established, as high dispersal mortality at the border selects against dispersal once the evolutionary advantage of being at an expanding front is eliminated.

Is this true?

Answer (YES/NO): YES